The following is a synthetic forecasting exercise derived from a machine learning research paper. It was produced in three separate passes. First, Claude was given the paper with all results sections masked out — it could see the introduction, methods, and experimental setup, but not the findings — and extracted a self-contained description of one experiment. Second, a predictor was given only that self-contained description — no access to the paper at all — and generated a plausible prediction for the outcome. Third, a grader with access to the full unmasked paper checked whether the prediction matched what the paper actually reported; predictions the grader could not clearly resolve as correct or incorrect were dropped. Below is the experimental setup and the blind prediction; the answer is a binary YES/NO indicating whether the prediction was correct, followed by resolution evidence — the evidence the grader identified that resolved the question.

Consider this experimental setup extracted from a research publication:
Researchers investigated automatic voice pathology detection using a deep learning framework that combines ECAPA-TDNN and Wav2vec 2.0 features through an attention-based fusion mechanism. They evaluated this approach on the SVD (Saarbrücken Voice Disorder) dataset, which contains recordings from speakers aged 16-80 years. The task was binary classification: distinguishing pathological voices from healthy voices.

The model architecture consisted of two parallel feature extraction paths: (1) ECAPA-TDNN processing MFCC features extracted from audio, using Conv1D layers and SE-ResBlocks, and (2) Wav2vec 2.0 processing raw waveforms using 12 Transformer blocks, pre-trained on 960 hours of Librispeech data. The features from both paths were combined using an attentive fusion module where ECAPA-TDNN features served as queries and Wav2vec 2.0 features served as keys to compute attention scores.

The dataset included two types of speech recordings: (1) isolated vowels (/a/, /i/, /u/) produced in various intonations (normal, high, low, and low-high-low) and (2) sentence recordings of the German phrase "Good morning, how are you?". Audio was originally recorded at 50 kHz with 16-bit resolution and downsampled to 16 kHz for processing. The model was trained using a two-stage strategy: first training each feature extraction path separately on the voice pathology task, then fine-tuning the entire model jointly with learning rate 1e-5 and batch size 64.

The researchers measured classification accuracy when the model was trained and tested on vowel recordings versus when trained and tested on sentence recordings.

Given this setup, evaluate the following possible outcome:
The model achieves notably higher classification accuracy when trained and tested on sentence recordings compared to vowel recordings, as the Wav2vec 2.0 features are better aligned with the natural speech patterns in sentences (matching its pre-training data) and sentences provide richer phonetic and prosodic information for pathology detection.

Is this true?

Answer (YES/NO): YES